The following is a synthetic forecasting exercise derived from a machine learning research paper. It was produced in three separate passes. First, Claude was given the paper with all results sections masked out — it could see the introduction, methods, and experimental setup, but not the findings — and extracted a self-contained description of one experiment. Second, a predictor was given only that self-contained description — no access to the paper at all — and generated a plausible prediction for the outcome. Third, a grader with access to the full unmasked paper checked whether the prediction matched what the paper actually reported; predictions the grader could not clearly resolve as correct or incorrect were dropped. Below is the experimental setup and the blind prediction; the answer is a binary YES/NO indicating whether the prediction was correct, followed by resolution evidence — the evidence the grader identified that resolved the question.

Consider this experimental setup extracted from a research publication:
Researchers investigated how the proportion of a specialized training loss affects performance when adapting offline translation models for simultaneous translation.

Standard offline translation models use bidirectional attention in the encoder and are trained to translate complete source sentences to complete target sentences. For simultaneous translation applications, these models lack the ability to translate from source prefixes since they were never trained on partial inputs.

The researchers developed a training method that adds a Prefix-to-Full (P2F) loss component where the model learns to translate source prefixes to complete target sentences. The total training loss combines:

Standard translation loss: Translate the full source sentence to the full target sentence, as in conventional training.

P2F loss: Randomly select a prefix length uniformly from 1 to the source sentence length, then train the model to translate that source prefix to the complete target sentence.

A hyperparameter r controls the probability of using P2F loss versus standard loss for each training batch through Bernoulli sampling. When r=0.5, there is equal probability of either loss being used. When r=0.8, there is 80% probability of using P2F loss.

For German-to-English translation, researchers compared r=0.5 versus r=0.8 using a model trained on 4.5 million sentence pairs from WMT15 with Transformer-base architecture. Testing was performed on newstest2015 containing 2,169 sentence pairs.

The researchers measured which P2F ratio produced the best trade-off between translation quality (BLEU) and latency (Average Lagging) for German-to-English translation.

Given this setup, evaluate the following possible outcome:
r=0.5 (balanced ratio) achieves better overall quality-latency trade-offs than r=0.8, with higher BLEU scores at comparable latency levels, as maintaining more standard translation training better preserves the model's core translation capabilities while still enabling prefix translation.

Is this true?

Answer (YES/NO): NO